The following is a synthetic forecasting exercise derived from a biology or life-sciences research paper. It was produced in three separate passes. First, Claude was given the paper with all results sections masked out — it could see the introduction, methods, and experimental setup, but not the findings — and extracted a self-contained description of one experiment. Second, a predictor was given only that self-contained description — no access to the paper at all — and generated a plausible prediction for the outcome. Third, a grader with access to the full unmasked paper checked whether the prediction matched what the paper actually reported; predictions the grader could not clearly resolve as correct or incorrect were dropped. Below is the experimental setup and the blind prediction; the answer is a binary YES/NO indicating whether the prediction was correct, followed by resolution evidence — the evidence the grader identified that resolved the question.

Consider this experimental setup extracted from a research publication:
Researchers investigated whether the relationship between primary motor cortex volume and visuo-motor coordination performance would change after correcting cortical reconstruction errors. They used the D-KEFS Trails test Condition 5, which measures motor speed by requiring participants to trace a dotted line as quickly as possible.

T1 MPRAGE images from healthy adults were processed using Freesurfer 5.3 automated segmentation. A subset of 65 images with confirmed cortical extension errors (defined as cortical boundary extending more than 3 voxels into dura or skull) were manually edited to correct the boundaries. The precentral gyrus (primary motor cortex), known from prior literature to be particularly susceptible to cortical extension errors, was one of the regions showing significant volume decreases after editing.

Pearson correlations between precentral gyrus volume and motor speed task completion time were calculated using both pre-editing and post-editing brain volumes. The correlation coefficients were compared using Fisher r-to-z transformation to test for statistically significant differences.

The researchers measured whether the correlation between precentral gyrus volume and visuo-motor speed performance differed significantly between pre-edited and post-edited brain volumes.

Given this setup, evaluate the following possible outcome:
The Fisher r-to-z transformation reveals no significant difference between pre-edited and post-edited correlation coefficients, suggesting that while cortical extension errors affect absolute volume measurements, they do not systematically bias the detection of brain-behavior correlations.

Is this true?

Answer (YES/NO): YES